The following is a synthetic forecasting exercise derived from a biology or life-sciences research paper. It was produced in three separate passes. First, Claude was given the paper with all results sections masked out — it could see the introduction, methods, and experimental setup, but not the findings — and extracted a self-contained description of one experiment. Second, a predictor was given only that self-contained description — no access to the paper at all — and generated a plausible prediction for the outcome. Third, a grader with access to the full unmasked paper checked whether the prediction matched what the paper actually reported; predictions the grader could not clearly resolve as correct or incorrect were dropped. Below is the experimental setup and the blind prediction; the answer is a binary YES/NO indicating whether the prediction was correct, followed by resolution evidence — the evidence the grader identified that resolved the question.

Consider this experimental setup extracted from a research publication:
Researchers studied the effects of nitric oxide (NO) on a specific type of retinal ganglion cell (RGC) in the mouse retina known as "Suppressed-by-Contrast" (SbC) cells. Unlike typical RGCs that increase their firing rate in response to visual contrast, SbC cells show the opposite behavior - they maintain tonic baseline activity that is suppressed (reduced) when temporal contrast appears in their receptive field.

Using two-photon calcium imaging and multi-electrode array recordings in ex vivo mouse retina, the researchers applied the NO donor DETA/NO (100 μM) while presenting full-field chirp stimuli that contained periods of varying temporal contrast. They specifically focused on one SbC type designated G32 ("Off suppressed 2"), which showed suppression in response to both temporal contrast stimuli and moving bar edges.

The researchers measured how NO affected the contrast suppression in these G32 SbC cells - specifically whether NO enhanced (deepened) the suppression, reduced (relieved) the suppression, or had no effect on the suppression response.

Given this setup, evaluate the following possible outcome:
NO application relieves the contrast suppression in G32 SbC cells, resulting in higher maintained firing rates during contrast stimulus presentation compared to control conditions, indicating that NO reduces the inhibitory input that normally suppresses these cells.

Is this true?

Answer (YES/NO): YES